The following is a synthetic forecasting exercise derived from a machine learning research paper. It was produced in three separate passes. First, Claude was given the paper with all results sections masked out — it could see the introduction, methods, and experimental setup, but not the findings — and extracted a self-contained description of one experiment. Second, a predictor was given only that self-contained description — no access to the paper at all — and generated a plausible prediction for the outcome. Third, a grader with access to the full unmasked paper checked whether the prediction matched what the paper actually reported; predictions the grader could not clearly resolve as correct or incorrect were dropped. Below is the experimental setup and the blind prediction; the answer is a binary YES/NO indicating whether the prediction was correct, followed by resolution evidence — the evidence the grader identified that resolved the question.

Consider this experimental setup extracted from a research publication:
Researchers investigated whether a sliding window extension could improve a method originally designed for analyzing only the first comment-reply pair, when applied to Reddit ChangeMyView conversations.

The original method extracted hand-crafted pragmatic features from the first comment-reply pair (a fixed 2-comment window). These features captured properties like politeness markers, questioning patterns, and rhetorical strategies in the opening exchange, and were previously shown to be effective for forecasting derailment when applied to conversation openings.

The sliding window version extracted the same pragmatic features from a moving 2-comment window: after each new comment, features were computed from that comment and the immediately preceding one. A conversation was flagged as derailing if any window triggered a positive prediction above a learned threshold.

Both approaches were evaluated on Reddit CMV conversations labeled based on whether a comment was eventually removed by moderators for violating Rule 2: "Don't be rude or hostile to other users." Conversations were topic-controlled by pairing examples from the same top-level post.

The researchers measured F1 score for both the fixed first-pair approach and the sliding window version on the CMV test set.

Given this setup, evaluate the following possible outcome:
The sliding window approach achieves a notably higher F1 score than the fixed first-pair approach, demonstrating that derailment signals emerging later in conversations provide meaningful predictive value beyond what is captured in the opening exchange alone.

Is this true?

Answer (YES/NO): YES